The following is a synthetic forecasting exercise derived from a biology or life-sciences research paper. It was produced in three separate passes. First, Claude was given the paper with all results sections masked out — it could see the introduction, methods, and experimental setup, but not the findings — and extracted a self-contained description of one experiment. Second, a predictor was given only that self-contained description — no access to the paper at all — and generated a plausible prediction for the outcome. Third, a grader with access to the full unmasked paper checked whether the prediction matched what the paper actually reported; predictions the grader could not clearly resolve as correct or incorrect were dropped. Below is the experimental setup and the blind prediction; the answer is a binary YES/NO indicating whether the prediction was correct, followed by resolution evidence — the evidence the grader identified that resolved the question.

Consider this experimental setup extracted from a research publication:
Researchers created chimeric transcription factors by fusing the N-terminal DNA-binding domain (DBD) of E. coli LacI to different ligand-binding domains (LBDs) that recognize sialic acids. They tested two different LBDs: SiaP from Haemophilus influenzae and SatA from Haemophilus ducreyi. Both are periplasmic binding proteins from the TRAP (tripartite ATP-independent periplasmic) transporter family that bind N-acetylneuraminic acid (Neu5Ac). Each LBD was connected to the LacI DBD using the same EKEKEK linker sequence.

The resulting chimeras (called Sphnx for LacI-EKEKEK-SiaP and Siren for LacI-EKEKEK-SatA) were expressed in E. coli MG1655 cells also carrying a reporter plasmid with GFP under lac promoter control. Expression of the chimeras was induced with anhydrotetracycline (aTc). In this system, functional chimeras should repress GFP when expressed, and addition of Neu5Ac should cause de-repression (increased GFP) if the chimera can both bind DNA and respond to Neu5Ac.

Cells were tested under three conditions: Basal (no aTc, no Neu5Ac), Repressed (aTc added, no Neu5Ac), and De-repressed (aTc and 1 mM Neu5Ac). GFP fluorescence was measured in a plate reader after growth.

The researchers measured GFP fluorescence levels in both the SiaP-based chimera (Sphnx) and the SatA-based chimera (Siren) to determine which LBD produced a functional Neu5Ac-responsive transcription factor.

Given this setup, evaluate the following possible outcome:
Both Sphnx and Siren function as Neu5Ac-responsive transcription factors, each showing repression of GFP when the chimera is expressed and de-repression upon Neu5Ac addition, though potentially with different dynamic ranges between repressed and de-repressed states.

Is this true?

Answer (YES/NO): NO